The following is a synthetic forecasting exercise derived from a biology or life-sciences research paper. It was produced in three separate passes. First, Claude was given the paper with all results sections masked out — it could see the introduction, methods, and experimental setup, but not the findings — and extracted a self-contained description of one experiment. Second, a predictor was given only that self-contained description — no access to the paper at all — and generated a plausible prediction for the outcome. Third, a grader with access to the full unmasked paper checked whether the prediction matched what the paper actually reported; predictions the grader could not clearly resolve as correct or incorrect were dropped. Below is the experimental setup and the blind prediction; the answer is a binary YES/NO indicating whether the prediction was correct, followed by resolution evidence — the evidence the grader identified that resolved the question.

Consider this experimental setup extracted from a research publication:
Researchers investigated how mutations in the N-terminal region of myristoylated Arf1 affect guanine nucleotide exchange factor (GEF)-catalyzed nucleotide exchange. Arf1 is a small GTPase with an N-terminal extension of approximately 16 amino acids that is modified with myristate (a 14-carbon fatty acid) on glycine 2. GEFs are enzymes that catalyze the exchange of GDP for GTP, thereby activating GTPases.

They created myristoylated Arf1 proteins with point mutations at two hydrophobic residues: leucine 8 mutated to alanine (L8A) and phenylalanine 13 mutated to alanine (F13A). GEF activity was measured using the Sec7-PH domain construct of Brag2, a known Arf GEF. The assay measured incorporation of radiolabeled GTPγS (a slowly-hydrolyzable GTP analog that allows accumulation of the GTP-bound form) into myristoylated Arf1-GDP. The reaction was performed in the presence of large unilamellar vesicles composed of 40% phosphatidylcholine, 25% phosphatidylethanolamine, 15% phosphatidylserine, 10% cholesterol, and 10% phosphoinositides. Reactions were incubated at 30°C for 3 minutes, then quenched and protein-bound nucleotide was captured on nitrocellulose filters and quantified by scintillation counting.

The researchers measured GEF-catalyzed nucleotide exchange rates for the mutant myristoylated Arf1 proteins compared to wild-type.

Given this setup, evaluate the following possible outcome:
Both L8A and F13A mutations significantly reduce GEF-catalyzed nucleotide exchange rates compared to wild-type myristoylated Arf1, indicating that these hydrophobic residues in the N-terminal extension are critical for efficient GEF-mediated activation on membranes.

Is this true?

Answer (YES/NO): NO